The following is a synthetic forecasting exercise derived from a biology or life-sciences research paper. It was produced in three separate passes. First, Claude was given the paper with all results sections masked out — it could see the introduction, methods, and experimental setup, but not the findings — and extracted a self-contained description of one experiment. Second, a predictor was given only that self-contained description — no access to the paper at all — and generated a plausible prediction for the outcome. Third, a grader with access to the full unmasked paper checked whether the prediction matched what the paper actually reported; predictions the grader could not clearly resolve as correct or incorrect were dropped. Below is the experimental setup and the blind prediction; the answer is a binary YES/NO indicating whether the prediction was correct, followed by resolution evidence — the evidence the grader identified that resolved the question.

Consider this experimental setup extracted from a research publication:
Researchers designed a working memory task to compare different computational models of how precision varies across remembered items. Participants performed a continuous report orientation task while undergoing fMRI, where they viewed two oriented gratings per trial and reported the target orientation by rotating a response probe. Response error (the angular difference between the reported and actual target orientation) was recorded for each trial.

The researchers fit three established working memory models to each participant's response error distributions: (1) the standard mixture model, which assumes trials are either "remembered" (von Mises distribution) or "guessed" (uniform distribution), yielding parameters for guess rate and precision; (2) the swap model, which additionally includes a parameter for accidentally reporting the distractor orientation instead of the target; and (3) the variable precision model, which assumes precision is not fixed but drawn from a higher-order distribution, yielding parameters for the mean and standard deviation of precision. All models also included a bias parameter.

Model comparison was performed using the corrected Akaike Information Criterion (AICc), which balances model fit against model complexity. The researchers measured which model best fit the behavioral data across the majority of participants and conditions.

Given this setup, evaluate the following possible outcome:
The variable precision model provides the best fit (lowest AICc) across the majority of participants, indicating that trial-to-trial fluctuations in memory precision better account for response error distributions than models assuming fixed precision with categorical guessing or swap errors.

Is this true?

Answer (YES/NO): YES